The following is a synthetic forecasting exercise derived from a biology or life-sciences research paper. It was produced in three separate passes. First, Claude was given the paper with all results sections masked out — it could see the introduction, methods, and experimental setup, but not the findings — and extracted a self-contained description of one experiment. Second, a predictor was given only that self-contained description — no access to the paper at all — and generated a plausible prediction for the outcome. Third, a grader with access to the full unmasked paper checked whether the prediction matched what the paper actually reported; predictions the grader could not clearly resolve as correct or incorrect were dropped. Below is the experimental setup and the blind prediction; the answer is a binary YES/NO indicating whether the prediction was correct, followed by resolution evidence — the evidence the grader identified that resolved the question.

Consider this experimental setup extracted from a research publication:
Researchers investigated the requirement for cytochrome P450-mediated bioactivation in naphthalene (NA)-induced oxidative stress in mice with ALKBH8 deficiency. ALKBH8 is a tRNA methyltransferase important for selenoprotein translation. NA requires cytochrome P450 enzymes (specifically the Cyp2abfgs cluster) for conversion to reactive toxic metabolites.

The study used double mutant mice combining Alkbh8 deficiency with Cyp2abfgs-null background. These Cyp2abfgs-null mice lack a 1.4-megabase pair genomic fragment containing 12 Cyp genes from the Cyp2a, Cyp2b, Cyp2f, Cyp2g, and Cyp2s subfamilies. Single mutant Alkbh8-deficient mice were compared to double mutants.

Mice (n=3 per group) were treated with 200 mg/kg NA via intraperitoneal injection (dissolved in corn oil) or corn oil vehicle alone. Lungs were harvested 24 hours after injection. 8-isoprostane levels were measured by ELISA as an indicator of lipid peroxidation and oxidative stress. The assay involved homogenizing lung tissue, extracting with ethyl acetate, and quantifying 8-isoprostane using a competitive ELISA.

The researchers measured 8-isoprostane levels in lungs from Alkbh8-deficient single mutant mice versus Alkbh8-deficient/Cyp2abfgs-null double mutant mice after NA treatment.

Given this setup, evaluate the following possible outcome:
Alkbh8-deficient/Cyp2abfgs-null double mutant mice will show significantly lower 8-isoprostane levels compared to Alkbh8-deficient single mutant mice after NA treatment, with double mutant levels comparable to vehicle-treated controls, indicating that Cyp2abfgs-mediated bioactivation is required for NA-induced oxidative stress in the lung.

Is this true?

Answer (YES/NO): YES